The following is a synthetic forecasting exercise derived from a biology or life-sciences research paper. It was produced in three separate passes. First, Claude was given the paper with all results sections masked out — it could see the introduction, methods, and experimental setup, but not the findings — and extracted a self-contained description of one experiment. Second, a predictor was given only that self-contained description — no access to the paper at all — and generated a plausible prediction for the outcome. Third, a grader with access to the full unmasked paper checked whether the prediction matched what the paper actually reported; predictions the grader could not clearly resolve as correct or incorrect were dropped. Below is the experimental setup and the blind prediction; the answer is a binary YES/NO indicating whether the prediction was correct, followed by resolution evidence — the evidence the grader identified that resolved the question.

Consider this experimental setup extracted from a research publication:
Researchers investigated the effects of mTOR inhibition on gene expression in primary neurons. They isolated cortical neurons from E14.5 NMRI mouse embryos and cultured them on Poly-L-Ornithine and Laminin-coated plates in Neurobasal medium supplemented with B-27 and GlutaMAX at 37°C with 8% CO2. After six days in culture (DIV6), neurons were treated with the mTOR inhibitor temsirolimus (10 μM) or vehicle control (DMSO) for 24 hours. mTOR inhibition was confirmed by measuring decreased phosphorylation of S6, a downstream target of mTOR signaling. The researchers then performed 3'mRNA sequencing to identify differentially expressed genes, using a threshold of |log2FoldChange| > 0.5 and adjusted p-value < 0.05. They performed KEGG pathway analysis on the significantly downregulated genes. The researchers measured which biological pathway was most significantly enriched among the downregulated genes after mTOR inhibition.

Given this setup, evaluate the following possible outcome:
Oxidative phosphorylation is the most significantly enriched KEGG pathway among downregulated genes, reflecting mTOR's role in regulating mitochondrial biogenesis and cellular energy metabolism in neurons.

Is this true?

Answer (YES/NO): NO